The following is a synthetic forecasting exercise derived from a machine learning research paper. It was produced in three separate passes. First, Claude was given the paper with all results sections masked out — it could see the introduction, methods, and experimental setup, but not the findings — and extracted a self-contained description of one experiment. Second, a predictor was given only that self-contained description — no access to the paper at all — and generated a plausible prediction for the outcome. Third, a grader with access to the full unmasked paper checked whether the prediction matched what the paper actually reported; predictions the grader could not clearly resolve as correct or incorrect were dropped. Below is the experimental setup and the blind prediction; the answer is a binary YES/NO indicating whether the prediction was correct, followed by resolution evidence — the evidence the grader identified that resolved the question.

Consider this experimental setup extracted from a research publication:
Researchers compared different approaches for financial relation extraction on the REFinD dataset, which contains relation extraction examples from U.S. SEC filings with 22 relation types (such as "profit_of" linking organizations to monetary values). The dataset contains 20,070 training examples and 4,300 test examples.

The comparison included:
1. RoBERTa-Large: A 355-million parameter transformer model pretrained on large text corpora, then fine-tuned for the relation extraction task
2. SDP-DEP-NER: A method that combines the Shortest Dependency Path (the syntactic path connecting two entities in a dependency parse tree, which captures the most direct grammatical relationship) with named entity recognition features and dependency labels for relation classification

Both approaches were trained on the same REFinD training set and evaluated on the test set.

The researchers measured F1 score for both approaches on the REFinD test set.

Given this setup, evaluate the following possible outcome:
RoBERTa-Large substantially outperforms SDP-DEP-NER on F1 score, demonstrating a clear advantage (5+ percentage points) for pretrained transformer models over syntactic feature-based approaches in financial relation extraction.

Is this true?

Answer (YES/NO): NO